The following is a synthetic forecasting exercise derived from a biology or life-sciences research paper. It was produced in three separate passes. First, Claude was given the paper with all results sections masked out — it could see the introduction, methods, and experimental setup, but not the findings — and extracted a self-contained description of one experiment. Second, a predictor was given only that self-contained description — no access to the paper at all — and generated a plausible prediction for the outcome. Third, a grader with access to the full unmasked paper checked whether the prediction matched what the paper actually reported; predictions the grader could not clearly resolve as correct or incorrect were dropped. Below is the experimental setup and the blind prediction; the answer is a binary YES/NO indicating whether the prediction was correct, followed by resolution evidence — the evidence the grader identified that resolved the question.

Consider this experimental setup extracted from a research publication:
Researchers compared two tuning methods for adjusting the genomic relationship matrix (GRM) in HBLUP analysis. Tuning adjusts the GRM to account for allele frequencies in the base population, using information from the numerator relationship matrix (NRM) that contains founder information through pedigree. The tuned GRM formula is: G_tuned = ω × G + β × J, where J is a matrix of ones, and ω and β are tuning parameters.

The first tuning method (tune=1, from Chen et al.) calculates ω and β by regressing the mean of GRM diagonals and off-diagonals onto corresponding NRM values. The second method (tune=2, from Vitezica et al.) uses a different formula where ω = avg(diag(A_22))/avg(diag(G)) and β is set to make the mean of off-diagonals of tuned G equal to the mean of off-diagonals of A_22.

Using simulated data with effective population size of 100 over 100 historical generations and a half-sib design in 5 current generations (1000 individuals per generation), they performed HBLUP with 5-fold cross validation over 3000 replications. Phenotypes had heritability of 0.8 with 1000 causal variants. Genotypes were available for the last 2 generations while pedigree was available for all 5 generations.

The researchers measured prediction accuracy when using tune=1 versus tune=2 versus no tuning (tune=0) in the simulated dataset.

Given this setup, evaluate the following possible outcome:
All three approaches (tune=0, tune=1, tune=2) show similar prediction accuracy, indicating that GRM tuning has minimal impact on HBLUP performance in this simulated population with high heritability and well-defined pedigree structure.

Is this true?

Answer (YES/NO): NO